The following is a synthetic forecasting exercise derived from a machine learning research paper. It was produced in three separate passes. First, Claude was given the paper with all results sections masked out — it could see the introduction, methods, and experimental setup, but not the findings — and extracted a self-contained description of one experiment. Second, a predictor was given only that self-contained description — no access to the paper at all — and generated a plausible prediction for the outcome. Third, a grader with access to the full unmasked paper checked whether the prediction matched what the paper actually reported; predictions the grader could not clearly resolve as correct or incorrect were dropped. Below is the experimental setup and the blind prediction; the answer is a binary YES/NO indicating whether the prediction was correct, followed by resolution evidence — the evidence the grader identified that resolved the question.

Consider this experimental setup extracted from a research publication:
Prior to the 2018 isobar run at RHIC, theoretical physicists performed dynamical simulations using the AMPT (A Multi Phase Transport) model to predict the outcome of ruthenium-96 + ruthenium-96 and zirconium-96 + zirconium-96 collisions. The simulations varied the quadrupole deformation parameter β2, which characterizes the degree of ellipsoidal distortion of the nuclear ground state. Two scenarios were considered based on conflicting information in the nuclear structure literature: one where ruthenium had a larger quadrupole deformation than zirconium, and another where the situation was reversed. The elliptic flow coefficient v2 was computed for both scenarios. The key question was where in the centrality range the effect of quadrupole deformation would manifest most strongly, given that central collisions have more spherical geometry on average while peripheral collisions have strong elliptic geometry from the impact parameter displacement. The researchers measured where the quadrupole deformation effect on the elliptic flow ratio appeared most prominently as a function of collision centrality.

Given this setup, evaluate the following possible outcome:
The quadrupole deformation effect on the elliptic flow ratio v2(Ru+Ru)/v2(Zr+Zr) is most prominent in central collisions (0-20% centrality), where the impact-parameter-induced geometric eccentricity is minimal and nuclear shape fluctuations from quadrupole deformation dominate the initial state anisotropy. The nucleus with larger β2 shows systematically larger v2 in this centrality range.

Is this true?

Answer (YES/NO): YES